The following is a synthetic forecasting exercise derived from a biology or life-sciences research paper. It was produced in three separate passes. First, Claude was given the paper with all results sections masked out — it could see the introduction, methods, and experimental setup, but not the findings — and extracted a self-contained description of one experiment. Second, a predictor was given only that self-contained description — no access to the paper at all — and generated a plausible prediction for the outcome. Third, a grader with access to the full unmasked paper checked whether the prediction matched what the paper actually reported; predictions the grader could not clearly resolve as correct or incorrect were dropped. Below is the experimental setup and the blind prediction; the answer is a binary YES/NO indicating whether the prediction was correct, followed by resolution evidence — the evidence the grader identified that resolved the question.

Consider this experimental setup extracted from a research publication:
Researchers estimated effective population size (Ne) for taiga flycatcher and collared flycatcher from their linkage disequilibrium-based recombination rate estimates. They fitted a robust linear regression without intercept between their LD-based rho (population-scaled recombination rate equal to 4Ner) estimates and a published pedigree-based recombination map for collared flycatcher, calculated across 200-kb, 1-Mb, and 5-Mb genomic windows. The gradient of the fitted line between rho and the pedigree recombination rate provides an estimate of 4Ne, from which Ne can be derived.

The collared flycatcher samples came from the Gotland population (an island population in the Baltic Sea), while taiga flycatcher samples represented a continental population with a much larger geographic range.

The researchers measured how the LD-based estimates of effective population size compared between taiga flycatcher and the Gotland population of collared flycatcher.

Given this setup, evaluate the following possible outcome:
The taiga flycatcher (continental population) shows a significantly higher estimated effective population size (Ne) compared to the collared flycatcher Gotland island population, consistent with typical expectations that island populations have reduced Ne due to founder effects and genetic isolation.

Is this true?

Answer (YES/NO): YES